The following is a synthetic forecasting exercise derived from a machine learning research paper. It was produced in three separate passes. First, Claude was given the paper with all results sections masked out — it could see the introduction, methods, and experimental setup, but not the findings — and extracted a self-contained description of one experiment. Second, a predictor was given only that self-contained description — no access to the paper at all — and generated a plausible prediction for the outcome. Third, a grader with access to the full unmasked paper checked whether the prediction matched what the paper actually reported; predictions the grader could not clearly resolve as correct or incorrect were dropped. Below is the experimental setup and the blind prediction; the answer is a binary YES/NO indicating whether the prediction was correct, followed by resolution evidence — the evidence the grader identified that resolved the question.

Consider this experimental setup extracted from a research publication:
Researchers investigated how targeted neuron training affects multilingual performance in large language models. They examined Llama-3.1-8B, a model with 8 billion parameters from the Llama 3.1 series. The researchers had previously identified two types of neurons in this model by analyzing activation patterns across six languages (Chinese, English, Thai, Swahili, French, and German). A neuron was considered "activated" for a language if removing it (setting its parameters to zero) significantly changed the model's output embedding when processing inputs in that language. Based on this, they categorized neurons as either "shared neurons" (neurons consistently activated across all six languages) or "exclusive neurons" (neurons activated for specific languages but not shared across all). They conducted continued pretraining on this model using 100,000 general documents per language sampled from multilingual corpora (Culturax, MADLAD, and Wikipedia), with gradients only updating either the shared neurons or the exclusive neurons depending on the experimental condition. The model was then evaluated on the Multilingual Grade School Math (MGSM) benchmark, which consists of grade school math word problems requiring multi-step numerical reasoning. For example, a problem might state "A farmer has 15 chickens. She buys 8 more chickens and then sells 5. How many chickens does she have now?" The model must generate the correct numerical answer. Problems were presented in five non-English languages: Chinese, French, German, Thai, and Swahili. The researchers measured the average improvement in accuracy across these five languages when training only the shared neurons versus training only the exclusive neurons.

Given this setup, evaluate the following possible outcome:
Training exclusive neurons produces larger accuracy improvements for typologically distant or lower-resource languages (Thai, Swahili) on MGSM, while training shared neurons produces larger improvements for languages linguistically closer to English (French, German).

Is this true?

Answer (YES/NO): NO